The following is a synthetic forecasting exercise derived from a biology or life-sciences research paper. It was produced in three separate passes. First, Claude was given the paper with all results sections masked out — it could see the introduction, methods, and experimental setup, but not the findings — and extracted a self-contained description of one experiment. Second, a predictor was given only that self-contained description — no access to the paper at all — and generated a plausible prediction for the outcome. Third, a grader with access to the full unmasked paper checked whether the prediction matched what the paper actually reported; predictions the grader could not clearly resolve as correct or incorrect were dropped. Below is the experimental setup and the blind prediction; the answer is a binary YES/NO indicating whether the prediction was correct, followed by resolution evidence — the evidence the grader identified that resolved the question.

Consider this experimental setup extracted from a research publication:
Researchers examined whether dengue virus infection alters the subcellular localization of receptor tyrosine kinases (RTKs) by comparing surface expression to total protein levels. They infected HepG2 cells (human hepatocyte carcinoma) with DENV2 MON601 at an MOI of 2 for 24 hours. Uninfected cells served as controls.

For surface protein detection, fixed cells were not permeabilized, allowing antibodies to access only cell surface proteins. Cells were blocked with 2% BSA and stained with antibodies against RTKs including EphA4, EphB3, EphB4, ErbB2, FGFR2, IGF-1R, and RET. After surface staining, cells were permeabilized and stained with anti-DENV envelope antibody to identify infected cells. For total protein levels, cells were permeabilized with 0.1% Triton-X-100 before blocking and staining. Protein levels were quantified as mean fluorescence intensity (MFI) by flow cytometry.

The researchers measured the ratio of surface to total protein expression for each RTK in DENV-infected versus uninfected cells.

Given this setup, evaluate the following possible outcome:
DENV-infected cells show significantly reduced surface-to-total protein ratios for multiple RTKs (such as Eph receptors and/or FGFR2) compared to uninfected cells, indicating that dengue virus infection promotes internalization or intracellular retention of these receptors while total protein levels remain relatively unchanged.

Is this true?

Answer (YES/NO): NO